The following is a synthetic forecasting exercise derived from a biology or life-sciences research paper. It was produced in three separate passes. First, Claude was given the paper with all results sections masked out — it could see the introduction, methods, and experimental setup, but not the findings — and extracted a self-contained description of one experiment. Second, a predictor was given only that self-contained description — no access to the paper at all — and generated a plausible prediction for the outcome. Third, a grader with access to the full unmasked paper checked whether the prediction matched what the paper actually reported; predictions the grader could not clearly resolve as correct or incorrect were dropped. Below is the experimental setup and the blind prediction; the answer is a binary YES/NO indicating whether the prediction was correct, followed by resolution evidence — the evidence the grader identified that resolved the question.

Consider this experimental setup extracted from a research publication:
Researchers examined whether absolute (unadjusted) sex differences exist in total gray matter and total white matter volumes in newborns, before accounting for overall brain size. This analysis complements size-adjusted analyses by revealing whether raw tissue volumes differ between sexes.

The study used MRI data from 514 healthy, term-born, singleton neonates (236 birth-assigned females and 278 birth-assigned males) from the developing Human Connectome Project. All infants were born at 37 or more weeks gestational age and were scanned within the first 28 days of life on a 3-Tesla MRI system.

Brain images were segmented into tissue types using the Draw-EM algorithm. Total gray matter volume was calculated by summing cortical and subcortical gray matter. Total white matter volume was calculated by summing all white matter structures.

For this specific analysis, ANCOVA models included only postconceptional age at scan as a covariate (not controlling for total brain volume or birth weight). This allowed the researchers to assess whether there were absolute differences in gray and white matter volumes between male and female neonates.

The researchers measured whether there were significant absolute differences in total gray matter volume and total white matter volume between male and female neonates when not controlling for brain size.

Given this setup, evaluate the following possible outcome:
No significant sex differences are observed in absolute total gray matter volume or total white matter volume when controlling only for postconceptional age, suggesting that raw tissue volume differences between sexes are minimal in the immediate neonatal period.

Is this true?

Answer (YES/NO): NO